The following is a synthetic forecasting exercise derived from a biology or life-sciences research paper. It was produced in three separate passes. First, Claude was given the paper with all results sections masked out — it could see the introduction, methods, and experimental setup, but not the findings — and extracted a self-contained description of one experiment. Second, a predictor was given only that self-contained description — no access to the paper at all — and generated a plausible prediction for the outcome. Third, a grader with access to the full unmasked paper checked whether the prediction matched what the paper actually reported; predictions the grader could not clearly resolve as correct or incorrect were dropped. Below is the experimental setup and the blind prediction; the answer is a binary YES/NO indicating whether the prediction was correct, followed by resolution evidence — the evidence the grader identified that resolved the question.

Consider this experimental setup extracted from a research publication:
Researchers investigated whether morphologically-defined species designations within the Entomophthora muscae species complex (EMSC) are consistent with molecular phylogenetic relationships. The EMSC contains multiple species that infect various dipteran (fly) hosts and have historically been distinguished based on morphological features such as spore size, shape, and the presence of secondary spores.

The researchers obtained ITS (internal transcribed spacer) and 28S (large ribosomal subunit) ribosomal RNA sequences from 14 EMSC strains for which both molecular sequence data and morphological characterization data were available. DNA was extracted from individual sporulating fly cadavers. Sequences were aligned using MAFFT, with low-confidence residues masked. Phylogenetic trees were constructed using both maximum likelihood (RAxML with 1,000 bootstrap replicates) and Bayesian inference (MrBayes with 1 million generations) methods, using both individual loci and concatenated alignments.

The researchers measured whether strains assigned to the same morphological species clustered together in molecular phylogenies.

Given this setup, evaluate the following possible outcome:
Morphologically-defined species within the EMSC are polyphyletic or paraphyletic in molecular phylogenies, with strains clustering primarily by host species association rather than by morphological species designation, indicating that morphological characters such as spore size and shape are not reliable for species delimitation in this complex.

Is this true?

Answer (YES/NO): NO